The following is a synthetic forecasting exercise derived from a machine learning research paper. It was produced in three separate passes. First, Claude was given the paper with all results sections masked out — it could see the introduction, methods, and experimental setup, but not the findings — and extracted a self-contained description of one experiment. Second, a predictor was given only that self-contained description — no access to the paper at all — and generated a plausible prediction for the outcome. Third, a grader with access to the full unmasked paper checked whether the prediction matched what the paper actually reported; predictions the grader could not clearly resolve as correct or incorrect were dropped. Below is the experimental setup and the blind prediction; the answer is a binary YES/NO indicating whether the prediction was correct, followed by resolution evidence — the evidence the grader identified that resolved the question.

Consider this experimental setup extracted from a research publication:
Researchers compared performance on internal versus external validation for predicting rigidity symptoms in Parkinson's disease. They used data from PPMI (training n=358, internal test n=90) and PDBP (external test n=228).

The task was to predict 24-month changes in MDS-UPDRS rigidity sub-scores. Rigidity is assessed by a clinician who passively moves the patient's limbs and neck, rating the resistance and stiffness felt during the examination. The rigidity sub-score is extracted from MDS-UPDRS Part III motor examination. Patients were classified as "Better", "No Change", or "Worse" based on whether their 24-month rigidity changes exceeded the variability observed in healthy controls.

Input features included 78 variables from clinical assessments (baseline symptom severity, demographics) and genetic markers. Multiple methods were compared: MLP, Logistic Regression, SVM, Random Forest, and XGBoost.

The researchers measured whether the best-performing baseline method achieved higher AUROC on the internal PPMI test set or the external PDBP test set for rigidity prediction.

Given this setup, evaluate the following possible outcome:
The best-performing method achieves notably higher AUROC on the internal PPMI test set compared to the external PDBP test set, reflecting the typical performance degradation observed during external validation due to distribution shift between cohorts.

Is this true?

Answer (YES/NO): NO